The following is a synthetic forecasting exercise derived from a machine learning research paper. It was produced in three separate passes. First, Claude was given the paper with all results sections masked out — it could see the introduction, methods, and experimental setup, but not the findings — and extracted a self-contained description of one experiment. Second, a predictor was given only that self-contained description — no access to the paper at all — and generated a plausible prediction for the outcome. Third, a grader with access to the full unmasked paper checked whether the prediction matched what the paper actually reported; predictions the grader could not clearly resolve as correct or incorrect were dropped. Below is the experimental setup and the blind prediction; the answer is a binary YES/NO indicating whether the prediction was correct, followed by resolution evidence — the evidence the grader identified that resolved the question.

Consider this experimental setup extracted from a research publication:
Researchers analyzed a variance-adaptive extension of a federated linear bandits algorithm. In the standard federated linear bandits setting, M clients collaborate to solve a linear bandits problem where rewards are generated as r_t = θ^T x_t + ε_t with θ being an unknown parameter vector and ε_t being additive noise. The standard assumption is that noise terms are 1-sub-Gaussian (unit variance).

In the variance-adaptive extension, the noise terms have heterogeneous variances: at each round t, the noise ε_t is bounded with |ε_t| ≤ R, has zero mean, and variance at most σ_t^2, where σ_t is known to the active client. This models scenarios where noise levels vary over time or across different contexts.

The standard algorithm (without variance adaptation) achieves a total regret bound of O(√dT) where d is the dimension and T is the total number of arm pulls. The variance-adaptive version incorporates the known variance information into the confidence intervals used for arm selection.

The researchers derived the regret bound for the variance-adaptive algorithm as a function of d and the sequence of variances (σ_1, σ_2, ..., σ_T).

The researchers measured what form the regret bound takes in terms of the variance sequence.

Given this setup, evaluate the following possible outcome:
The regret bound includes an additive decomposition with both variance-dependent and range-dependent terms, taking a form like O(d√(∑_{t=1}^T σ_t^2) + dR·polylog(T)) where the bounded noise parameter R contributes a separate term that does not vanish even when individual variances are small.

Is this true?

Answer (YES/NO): NO